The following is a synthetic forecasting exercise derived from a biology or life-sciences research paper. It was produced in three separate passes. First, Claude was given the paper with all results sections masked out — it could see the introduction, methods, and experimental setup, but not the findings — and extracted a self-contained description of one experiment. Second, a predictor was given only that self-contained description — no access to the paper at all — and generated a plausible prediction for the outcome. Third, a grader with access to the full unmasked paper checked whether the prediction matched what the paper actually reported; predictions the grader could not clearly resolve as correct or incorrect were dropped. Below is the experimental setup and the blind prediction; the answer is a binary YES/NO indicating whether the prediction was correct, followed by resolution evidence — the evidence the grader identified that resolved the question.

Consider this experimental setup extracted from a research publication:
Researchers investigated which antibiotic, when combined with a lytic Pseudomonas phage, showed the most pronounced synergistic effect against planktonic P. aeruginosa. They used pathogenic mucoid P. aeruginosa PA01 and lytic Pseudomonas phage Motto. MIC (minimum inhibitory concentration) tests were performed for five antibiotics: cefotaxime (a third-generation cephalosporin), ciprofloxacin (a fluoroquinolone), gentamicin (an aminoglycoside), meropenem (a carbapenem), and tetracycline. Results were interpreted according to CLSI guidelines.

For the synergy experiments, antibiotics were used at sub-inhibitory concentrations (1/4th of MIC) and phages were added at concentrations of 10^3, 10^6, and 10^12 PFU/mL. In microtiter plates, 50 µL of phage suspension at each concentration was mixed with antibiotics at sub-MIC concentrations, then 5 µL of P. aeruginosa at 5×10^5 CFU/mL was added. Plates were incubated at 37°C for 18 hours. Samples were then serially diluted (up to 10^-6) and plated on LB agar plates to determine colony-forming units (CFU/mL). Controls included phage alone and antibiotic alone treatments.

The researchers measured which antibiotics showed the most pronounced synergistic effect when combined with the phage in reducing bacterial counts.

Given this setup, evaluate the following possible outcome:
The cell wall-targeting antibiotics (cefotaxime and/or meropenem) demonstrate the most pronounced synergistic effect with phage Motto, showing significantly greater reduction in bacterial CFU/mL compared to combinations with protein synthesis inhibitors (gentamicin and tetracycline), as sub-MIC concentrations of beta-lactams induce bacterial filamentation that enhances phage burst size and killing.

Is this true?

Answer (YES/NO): NO